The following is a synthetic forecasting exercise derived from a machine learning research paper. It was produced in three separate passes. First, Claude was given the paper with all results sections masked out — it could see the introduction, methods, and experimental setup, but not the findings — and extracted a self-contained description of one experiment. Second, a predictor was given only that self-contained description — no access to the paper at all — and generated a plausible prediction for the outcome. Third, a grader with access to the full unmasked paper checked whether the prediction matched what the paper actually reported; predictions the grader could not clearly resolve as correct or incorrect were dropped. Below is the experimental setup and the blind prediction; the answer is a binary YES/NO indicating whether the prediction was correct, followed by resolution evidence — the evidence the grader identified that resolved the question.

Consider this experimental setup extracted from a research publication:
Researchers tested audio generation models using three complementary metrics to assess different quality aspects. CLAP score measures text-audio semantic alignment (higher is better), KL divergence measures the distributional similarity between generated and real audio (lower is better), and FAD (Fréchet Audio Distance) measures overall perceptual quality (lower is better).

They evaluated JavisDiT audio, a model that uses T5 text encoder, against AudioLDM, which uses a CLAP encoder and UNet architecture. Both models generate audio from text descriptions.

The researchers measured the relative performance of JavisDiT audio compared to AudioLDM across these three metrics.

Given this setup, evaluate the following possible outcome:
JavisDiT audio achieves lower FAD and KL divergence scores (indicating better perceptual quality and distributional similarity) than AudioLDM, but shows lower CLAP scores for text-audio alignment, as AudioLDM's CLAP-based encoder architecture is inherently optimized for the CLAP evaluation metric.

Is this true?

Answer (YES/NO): NO